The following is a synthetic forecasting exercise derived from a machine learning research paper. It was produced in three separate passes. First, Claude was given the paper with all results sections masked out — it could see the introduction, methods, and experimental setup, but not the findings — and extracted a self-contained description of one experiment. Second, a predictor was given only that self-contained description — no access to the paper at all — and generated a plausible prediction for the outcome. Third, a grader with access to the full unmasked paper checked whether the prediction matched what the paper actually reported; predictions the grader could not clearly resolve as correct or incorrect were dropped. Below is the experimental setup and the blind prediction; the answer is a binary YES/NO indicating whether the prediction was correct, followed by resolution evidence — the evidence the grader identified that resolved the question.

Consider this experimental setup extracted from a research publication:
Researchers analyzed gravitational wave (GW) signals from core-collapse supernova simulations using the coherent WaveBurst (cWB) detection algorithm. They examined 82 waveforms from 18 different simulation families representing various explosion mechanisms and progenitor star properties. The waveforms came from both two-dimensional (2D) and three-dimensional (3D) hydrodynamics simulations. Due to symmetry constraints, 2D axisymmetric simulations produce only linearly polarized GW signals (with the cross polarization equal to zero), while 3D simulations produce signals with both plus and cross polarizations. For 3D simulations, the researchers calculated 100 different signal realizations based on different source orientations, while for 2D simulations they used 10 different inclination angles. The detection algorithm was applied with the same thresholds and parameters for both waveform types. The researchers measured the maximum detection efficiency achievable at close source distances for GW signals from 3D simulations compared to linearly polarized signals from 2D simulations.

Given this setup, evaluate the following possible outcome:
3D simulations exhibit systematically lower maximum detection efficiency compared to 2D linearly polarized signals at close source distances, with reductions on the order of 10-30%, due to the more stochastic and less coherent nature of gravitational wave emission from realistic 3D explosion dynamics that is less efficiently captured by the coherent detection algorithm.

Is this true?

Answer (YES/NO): NO